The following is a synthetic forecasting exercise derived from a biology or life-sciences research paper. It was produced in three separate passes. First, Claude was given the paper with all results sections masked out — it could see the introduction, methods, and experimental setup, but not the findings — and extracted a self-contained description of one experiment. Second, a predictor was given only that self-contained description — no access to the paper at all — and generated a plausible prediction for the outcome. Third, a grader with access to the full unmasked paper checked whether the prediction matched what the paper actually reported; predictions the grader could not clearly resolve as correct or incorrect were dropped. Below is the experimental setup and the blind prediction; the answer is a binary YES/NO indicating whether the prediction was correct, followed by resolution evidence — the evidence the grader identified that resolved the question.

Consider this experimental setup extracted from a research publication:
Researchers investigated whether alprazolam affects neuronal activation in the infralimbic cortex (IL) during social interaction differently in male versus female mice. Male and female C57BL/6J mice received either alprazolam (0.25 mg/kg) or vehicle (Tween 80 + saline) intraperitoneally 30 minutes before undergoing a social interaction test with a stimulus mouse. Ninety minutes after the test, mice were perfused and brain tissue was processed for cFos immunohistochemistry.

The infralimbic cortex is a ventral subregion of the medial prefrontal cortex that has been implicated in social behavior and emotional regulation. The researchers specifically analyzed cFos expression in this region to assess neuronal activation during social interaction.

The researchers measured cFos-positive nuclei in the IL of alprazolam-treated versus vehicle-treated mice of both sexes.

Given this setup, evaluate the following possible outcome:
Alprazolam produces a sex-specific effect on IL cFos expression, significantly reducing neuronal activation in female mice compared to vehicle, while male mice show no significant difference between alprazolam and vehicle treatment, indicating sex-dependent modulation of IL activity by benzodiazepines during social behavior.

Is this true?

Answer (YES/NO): YES